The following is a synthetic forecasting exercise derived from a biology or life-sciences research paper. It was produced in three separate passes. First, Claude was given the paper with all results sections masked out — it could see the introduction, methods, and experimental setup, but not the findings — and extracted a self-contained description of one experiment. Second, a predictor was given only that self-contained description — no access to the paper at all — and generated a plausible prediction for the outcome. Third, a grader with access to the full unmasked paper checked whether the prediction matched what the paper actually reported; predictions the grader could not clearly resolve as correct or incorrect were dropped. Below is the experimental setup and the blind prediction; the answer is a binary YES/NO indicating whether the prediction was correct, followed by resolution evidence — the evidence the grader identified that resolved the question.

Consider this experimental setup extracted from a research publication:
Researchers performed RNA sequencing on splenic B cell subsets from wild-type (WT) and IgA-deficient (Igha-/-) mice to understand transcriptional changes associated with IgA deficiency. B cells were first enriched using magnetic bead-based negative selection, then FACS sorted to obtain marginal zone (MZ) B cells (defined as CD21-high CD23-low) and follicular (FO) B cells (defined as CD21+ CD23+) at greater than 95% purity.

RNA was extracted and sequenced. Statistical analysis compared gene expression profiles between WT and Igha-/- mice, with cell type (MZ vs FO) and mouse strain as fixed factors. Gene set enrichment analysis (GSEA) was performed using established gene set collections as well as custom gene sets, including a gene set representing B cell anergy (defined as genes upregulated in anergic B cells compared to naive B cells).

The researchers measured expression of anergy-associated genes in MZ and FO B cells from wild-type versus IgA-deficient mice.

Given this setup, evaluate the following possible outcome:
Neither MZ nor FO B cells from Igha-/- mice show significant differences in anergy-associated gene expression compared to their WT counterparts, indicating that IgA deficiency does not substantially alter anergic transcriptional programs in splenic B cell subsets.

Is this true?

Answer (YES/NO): NO